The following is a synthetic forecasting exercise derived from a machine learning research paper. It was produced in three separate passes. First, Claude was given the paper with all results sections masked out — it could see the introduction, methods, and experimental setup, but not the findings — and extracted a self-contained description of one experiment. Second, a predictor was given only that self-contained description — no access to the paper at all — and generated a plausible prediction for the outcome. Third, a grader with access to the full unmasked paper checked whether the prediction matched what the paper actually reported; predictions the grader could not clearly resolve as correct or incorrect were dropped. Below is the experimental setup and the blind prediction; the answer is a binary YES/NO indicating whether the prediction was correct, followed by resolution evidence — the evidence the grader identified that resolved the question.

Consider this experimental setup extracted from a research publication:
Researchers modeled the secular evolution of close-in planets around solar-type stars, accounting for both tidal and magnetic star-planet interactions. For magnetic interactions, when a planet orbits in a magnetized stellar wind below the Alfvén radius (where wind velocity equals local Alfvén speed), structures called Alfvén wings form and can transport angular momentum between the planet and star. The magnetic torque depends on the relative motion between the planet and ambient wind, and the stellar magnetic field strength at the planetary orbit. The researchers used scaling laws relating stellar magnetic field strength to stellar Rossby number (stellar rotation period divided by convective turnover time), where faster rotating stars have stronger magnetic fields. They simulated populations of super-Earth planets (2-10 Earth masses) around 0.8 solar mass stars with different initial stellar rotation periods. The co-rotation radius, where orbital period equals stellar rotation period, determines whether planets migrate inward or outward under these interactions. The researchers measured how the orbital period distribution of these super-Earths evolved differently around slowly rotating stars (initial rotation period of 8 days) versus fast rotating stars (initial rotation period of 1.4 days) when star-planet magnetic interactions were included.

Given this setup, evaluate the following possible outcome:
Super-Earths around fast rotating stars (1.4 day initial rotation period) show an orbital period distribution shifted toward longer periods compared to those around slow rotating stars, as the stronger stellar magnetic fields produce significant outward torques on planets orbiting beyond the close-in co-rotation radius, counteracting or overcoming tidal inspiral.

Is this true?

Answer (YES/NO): NO